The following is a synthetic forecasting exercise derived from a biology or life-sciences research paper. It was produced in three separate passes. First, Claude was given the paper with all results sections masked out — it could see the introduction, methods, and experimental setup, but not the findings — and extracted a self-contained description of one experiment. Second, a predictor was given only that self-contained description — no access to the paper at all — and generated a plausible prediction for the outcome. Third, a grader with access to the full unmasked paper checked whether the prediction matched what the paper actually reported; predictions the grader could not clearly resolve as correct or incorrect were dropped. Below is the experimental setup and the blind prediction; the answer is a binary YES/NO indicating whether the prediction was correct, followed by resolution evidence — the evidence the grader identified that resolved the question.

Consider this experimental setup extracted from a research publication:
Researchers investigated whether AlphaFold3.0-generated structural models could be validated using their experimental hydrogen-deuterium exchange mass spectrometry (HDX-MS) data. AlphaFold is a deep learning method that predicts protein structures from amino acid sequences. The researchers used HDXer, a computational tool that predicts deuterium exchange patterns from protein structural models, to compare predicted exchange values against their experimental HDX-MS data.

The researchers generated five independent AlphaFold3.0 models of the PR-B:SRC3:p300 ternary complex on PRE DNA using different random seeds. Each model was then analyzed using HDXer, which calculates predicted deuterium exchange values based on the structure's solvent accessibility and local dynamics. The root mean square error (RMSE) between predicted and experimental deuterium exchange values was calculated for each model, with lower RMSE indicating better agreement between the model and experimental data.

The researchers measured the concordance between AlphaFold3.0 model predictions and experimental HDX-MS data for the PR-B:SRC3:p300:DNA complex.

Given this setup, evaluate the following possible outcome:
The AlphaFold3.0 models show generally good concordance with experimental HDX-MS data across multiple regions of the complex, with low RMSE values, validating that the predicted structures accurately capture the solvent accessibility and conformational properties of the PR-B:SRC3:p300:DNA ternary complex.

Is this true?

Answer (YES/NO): YES